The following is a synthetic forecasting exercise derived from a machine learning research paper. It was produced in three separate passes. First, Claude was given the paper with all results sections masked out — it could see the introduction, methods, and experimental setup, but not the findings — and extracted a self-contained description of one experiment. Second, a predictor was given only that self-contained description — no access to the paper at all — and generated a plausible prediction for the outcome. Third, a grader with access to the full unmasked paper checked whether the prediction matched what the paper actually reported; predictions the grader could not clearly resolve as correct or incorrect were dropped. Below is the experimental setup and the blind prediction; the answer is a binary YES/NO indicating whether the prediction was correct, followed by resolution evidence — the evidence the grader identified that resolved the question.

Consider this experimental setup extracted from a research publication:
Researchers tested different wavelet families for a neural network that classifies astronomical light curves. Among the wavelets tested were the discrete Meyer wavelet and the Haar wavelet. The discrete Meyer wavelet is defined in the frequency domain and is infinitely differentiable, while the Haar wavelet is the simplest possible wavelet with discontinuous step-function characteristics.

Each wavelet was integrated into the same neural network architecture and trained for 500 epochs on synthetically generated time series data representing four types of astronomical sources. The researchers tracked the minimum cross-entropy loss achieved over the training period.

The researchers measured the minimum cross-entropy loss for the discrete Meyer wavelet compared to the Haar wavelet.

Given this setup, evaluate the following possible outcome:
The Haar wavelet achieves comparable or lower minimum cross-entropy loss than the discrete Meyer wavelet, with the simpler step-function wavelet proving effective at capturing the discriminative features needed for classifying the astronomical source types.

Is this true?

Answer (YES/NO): YES